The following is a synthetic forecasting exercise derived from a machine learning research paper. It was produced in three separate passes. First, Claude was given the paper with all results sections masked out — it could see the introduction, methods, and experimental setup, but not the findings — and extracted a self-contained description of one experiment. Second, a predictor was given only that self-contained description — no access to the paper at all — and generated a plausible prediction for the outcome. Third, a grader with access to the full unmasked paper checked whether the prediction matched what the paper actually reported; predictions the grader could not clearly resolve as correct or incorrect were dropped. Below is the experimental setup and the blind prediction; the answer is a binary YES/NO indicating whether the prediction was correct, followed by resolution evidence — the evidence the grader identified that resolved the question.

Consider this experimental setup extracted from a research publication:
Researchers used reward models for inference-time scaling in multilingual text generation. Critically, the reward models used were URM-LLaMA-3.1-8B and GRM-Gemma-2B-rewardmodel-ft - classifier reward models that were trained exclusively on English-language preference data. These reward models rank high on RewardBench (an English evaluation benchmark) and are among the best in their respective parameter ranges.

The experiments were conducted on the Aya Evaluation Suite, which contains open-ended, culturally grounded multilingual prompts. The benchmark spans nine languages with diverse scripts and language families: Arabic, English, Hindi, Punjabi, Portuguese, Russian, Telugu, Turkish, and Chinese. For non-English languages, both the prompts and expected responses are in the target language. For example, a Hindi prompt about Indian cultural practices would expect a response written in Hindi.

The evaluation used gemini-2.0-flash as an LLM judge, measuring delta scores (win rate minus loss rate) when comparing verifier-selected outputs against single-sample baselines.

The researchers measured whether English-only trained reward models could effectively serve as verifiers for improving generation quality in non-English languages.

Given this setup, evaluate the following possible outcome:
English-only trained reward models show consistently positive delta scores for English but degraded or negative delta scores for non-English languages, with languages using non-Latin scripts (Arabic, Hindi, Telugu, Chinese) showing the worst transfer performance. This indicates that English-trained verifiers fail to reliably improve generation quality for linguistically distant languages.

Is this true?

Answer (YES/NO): NO